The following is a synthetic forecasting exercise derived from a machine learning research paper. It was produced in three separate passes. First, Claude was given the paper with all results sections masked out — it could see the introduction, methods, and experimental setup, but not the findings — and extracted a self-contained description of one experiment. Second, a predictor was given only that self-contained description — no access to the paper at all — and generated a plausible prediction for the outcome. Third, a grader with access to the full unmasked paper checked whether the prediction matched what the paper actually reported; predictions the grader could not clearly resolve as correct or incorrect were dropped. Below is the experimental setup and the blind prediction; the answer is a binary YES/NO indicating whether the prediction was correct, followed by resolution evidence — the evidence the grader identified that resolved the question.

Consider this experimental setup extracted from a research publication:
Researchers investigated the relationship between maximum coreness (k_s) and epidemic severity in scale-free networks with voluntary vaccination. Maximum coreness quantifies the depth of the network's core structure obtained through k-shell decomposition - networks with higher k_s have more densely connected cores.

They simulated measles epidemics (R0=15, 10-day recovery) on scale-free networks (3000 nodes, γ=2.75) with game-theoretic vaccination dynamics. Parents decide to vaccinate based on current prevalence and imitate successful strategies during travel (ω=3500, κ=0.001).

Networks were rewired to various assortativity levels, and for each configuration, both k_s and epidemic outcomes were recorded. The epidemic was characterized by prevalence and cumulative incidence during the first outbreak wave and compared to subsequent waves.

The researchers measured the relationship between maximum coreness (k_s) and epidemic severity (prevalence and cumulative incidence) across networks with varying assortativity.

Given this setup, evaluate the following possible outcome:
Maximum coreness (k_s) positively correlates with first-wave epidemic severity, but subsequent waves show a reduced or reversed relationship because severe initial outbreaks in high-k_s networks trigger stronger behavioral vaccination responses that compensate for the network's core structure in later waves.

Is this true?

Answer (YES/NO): NO